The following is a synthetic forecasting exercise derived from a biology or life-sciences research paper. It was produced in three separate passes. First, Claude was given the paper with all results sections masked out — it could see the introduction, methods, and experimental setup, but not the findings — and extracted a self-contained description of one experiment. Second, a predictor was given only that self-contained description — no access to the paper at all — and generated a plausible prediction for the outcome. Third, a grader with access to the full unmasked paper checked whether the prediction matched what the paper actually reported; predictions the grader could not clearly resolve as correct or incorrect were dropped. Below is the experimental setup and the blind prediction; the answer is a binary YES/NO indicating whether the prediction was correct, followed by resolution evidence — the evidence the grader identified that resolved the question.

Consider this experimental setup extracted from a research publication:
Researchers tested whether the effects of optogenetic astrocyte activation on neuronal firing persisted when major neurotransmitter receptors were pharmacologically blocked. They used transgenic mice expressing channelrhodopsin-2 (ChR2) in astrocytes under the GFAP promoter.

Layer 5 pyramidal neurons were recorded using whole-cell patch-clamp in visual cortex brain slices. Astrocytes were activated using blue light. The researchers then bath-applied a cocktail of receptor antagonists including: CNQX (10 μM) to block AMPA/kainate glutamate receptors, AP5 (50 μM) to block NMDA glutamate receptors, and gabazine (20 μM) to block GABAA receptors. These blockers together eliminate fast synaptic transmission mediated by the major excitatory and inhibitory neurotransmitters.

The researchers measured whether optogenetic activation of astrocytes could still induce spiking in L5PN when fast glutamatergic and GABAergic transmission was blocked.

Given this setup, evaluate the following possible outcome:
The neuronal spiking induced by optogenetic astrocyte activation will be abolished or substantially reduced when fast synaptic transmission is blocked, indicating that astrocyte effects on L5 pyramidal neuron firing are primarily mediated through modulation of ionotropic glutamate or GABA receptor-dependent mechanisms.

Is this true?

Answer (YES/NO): NO